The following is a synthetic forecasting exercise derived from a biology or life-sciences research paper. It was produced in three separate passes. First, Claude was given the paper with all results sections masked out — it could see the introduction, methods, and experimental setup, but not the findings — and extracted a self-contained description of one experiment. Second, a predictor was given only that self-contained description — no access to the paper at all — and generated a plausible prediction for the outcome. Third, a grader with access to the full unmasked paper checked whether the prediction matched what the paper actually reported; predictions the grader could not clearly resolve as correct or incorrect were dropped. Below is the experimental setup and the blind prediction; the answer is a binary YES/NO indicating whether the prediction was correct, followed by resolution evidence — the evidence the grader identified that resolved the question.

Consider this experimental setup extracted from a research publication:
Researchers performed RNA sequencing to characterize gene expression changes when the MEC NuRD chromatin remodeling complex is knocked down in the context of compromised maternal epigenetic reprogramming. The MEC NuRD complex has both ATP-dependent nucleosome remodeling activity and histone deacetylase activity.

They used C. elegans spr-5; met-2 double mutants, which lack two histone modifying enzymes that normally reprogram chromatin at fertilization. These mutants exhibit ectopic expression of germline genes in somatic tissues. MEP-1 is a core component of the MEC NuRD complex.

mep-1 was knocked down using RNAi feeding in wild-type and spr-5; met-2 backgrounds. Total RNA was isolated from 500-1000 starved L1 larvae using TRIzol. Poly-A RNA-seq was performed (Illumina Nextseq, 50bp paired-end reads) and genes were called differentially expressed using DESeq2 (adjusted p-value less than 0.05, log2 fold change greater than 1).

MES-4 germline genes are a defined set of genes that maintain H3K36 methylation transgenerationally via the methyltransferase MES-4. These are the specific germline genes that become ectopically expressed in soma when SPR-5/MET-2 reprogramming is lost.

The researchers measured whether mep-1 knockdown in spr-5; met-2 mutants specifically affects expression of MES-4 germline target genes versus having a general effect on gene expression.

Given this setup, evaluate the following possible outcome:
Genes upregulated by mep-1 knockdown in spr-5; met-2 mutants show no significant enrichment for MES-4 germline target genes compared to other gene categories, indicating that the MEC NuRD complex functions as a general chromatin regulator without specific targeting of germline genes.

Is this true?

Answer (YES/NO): NO